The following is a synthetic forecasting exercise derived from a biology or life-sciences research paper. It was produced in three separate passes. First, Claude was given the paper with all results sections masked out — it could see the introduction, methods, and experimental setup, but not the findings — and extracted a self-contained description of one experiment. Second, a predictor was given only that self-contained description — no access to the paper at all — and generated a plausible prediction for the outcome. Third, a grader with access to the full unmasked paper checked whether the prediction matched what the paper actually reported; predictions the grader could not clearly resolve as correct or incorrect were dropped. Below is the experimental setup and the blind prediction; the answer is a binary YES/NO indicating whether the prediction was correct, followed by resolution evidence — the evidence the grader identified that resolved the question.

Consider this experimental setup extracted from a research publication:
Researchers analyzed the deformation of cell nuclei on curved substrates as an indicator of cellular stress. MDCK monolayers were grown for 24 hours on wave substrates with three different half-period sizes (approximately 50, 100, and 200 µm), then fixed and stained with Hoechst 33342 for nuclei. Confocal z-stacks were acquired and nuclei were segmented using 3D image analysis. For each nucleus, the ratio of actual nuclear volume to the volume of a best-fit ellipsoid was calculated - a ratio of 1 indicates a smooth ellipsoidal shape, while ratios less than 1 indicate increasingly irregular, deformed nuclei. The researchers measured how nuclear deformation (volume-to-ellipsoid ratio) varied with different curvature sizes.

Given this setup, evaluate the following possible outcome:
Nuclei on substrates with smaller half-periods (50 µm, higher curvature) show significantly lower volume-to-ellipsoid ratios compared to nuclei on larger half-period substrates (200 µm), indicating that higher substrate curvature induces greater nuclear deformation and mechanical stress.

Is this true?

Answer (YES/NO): NO